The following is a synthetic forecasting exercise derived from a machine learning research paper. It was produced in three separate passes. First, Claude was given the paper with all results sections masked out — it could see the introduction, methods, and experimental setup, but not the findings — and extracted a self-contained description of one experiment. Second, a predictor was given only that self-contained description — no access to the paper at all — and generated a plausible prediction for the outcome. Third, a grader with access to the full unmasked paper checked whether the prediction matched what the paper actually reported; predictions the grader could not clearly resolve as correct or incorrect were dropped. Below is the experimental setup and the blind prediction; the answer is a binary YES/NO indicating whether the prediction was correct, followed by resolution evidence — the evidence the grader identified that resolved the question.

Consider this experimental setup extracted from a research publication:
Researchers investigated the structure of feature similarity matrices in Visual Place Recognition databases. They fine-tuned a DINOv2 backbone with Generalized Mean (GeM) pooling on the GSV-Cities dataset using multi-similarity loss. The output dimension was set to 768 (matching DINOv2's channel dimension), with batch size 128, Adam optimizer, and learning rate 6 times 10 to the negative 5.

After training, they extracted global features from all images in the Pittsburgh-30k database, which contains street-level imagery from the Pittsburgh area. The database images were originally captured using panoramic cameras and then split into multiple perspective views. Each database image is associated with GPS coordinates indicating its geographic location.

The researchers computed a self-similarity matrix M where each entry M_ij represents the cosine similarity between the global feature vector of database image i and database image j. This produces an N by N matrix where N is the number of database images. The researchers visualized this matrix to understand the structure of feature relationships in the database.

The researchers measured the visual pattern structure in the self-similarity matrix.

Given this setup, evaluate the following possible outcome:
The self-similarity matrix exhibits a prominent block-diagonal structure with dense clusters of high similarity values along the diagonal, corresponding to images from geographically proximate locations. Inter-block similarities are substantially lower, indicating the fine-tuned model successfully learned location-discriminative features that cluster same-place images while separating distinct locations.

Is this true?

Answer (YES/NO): NO